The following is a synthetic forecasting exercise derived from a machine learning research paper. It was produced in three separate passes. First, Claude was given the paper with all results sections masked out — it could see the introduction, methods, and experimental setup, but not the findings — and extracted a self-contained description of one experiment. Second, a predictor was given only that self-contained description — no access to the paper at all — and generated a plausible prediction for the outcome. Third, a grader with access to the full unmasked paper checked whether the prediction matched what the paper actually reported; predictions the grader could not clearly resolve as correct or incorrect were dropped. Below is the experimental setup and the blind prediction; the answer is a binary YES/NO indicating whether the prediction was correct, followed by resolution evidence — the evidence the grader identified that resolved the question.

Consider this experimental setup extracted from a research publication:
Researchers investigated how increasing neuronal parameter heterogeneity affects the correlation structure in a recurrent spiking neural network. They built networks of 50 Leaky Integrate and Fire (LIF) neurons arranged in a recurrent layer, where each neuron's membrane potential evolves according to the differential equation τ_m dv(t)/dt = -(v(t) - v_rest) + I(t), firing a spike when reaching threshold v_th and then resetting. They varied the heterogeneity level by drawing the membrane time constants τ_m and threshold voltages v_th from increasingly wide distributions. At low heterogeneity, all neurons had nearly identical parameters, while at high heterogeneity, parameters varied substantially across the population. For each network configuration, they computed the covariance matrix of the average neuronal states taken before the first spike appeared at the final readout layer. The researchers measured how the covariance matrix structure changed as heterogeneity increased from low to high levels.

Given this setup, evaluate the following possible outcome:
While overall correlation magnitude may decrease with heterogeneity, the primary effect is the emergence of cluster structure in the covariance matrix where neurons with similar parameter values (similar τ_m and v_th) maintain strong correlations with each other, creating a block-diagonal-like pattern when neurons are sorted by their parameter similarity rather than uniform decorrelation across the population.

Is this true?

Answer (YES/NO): NO